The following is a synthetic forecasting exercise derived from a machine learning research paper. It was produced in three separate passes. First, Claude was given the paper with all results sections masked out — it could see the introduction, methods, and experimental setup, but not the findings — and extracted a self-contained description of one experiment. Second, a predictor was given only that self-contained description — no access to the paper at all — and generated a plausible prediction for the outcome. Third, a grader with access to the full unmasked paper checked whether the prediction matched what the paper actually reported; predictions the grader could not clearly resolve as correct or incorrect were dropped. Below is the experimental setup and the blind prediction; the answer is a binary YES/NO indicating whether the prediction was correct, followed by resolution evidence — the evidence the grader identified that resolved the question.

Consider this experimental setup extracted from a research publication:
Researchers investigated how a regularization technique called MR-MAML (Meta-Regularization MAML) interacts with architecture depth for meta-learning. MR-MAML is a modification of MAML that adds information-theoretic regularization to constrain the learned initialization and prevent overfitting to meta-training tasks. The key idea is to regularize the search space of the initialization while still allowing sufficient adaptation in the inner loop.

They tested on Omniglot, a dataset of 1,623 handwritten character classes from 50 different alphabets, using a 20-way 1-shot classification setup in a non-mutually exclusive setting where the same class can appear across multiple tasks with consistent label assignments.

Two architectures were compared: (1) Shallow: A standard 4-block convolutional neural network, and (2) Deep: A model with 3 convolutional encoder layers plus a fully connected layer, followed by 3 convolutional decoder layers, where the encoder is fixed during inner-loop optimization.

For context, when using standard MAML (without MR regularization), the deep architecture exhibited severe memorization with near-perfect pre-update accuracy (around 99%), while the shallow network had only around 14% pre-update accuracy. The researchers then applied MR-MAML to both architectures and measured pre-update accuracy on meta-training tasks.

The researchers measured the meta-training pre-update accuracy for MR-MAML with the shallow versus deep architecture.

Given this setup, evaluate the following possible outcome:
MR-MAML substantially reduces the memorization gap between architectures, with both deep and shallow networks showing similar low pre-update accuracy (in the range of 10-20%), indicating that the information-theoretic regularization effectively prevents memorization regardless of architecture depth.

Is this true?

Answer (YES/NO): NO